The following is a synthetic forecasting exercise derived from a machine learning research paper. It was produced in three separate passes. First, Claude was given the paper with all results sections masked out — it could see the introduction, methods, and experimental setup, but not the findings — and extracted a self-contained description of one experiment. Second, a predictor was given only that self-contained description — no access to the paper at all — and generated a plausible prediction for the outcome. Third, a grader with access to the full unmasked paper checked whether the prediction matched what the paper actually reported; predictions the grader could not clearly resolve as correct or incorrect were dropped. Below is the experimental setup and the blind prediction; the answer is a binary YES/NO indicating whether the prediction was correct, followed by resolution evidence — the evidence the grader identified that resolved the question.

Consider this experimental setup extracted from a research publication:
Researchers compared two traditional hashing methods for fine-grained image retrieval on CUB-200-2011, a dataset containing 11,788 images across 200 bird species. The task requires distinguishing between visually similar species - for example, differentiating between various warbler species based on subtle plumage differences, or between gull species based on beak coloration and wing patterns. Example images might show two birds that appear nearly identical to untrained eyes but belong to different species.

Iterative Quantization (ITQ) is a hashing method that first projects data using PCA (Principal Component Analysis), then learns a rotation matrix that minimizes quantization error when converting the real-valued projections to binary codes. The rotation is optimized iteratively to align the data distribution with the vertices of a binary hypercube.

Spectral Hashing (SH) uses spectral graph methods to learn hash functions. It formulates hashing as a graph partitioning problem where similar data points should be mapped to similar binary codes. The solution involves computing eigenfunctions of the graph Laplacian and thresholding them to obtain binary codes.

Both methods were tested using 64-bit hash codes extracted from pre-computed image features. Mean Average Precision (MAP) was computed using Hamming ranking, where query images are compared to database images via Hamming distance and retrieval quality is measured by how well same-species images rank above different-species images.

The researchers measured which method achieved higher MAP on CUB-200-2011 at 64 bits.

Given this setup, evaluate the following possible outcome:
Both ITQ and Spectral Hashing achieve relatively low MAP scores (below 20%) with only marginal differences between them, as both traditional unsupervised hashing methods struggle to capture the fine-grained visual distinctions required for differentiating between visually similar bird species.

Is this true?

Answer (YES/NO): NO